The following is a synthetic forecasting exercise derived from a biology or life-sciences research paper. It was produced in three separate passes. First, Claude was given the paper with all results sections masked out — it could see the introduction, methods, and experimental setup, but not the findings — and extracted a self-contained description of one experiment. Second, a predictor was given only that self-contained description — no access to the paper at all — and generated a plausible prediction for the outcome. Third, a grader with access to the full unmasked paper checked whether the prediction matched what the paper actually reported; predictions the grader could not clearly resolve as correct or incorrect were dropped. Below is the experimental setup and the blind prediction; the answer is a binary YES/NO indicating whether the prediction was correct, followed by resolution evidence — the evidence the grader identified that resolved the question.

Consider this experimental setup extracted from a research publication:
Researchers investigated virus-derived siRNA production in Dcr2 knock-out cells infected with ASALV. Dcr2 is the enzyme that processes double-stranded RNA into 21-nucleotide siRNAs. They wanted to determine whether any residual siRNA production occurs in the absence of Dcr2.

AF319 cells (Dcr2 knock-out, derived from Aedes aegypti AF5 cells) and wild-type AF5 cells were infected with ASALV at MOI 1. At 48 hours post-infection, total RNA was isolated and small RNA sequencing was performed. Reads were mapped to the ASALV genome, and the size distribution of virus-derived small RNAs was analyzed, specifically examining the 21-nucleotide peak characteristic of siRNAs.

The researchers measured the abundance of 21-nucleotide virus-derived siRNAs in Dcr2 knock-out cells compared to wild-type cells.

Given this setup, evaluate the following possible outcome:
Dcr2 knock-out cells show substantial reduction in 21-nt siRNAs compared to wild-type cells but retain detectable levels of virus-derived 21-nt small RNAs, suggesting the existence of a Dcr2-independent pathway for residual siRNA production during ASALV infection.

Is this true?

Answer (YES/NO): NO